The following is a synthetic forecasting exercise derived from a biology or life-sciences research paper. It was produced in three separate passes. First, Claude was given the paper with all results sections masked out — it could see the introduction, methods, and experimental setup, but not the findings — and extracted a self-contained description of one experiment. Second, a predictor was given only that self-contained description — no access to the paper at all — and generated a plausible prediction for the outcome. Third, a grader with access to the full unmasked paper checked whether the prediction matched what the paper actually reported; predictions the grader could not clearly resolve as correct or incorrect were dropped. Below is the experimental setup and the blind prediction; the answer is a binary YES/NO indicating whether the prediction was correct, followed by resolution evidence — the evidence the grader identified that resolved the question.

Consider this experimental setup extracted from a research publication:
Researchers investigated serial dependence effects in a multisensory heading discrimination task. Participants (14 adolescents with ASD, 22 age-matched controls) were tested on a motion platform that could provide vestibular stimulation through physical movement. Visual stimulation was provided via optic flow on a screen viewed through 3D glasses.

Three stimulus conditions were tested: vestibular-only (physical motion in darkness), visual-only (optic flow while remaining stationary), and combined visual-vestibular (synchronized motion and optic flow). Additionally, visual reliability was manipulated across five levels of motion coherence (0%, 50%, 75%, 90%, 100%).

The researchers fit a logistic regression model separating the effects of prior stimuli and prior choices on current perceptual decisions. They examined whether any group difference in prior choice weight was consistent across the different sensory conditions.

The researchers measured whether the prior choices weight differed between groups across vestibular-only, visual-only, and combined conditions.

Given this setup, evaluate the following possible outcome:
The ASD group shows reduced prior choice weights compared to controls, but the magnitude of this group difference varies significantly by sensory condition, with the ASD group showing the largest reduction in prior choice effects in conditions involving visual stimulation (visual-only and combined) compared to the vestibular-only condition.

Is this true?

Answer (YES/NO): NO